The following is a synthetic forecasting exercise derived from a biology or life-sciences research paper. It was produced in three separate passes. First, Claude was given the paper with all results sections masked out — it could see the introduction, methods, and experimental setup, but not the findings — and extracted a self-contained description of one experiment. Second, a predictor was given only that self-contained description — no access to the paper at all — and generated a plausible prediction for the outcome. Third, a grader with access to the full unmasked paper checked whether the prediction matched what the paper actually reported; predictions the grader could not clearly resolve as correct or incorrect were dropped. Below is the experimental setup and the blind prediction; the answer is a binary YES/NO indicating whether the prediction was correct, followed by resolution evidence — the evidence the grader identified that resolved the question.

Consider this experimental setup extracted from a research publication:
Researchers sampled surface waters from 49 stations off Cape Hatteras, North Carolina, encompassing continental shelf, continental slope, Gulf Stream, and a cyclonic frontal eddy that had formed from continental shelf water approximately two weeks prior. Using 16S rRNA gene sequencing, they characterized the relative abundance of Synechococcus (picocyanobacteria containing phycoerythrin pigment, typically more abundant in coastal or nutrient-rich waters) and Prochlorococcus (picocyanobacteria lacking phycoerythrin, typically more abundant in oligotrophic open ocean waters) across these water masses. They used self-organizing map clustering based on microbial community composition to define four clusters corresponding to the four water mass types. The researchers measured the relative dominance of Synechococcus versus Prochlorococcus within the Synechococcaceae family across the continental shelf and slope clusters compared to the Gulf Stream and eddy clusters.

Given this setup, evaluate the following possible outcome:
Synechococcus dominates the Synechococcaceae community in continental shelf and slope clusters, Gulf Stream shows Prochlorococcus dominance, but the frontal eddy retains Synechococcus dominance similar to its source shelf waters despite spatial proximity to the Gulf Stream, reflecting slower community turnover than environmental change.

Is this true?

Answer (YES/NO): NO